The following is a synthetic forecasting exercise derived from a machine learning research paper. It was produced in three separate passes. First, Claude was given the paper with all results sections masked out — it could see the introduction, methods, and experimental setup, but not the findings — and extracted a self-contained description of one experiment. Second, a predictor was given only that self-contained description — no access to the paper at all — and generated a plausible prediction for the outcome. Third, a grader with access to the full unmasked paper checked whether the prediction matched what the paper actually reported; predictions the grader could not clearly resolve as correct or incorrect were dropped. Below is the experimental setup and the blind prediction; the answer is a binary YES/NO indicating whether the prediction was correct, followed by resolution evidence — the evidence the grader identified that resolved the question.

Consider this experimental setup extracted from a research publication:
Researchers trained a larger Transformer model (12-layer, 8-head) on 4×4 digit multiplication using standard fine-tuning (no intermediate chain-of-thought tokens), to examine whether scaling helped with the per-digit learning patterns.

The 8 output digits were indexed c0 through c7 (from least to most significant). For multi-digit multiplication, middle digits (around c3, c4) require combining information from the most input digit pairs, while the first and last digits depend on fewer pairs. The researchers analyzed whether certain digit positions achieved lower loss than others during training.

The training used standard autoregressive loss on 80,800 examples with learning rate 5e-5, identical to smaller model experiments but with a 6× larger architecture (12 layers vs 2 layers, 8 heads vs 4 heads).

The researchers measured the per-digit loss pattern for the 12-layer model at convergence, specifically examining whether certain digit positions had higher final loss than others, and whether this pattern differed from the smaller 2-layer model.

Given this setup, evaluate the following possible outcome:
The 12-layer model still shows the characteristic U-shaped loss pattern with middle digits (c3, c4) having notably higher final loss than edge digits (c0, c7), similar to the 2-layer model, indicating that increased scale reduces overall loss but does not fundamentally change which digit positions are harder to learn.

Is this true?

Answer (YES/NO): NO